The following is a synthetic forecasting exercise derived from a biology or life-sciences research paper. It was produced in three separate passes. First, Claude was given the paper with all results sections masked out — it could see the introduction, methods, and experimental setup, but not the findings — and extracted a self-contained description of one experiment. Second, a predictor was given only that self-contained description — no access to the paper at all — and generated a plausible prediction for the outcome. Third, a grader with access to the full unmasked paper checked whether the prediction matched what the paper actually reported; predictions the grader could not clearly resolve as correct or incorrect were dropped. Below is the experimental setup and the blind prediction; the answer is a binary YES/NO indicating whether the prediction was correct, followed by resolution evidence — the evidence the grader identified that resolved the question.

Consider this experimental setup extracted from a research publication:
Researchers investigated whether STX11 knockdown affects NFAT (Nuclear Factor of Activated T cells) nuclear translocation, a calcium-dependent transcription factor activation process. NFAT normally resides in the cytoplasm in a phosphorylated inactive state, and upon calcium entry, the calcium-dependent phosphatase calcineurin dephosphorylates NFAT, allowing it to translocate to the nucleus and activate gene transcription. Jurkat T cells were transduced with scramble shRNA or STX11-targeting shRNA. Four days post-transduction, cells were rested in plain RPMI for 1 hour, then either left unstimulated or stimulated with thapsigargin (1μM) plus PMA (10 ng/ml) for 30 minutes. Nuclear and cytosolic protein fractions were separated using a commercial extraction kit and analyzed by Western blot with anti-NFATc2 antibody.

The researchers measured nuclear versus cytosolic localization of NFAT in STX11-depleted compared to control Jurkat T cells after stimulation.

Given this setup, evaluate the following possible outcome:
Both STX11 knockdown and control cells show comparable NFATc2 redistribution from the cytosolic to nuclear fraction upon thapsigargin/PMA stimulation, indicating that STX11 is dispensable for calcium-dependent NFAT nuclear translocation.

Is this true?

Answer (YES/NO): NO